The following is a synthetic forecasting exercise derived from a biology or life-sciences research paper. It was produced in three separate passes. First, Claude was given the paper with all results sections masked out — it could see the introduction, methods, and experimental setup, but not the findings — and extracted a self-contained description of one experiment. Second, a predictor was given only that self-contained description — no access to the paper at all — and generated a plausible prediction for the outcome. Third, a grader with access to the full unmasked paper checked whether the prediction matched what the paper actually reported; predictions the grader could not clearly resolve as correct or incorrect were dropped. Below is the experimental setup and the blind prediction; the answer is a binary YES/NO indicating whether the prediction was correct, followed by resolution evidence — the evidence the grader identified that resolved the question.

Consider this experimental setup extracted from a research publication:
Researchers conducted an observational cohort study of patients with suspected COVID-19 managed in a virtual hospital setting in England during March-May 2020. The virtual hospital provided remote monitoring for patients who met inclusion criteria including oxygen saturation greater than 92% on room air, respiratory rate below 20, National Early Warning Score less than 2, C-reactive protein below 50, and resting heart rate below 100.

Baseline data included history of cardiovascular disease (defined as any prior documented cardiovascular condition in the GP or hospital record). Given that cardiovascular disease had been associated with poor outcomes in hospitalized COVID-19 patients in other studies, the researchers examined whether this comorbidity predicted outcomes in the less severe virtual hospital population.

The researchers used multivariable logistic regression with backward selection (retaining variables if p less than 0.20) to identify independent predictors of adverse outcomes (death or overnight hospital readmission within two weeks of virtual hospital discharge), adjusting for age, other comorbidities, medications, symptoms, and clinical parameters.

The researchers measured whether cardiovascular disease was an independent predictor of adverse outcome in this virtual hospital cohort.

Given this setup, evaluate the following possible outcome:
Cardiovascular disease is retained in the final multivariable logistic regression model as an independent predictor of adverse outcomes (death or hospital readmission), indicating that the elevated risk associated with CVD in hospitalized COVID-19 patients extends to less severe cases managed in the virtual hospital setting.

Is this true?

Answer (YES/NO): NO